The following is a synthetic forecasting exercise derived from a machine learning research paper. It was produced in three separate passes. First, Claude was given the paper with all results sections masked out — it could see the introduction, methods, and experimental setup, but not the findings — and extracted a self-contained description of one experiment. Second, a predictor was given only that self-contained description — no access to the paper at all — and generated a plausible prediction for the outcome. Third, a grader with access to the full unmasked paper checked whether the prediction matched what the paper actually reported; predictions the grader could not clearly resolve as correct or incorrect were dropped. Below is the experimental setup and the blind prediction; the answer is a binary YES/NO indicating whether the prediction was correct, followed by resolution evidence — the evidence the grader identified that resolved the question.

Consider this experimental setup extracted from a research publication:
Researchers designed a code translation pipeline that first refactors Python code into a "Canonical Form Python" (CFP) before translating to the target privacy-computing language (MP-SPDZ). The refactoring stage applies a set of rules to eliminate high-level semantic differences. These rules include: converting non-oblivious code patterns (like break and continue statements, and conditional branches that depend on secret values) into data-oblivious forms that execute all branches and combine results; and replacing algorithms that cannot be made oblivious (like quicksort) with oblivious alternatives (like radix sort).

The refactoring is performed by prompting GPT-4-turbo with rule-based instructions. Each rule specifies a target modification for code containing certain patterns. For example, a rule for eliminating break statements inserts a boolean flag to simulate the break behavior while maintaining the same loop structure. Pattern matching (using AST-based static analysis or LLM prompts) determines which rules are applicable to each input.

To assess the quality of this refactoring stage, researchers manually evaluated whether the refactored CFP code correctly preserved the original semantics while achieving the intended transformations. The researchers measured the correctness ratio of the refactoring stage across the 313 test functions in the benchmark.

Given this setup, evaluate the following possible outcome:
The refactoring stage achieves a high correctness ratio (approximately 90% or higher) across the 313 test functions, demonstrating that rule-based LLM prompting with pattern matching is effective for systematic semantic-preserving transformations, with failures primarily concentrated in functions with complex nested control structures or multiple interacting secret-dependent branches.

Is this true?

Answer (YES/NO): NO